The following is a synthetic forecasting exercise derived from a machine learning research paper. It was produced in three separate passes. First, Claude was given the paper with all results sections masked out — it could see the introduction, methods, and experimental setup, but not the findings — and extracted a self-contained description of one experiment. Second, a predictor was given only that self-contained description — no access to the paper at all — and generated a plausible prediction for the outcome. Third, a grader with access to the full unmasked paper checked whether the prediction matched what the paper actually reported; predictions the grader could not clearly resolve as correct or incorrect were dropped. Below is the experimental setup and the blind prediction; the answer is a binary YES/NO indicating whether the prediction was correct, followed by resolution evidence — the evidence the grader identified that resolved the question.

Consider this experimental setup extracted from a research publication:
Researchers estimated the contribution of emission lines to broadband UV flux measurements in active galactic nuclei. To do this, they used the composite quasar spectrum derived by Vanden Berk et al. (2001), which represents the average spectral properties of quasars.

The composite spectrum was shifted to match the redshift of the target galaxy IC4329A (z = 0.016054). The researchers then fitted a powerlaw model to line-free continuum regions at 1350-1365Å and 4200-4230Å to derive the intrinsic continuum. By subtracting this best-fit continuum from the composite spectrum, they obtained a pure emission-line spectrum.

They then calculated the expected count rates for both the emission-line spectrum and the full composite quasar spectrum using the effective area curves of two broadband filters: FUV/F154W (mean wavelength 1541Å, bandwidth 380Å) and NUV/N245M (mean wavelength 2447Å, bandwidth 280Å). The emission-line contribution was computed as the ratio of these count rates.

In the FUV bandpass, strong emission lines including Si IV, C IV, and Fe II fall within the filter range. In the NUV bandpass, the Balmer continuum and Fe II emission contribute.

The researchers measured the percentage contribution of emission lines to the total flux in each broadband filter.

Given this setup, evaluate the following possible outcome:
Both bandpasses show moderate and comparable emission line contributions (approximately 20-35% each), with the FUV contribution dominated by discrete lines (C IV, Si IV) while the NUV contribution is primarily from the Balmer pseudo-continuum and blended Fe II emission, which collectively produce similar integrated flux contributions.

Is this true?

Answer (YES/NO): NO